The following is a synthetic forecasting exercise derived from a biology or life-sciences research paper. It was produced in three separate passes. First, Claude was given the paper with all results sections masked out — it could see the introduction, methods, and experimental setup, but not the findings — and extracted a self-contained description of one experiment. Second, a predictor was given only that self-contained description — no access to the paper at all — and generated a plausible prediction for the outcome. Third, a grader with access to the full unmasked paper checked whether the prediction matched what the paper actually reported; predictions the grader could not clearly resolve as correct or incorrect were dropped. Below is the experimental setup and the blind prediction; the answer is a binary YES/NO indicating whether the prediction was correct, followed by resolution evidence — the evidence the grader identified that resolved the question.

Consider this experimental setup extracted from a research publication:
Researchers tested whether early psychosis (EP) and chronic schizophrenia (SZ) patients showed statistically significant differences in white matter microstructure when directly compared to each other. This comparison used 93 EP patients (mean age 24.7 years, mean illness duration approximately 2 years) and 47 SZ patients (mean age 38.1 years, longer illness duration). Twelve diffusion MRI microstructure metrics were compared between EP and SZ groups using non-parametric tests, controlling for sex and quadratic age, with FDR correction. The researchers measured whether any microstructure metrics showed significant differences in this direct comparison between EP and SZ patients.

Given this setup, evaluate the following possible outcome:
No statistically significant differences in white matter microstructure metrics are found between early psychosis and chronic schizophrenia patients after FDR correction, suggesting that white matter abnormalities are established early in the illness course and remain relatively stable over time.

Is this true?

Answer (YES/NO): YES